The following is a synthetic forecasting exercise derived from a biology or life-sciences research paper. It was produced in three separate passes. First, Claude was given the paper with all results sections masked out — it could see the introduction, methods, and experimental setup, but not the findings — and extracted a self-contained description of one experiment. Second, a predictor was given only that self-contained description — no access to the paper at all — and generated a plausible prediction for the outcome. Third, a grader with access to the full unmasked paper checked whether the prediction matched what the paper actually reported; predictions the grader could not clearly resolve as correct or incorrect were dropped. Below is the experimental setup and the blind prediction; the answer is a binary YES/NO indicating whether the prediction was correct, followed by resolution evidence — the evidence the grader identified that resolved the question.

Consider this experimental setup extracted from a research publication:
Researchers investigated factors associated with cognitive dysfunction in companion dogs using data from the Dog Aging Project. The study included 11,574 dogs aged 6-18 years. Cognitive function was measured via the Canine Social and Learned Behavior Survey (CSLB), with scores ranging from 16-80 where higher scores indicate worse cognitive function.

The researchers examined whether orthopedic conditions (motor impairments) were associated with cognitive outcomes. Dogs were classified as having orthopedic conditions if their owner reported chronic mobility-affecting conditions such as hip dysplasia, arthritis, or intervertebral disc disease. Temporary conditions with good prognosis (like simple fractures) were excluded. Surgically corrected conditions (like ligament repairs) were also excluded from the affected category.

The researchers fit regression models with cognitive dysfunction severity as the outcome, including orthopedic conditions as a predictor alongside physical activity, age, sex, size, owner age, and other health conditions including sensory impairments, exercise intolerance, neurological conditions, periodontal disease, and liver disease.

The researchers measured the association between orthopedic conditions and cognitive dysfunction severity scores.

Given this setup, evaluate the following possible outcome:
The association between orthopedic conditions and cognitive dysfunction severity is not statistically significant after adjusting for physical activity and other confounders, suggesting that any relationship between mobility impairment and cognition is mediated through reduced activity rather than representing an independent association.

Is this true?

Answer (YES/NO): NO